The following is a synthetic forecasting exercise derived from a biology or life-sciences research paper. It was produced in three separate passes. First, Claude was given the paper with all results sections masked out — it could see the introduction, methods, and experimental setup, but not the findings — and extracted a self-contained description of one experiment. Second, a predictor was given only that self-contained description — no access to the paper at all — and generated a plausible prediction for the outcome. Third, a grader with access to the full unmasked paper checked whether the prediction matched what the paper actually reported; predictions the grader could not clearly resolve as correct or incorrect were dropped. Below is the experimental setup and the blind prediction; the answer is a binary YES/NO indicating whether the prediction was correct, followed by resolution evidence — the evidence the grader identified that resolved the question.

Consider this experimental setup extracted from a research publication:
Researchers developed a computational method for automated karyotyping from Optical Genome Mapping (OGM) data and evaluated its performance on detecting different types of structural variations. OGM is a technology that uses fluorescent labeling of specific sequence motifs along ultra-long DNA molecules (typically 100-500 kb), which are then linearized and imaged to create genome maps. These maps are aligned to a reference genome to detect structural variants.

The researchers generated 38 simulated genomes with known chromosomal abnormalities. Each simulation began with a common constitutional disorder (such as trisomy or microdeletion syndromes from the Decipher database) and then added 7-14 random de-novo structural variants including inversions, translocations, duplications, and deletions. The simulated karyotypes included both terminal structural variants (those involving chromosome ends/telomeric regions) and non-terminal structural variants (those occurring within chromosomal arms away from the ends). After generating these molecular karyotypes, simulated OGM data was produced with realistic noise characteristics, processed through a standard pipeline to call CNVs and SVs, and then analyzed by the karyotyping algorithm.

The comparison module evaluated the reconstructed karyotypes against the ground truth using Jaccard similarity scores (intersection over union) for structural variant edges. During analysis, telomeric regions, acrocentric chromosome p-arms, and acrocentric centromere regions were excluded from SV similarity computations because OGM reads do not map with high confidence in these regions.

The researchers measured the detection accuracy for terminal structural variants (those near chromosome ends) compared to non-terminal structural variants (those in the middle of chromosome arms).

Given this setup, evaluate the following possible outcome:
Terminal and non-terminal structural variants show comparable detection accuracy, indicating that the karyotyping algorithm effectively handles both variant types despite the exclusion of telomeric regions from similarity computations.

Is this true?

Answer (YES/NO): NO